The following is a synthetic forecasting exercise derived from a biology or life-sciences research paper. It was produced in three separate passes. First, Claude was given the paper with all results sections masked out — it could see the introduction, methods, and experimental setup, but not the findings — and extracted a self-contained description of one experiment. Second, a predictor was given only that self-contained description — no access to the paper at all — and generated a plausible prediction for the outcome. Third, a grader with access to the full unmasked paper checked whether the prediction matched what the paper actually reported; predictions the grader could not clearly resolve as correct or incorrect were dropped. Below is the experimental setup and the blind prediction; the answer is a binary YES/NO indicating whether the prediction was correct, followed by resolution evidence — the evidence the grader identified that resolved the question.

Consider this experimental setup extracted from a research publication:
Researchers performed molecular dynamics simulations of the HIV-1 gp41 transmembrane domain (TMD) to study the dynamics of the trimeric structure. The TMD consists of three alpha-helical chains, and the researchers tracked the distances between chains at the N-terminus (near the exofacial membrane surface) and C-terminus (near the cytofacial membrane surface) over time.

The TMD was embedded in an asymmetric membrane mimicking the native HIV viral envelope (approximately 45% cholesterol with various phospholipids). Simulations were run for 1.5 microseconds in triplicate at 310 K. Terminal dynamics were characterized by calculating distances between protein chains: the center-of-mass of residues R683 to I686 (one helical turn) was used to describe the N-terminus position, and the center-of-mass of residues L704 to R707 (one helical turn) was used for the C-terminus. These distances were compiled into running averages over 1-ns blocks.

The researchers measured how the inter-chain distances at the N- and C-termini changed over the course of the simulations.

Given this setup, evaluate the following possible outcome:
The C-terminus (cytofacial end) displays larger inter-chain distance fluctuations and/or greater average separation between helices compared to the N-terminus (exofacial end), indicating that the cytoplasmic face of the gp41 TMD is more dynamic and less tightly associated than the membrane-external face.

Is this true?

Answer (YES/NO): YES